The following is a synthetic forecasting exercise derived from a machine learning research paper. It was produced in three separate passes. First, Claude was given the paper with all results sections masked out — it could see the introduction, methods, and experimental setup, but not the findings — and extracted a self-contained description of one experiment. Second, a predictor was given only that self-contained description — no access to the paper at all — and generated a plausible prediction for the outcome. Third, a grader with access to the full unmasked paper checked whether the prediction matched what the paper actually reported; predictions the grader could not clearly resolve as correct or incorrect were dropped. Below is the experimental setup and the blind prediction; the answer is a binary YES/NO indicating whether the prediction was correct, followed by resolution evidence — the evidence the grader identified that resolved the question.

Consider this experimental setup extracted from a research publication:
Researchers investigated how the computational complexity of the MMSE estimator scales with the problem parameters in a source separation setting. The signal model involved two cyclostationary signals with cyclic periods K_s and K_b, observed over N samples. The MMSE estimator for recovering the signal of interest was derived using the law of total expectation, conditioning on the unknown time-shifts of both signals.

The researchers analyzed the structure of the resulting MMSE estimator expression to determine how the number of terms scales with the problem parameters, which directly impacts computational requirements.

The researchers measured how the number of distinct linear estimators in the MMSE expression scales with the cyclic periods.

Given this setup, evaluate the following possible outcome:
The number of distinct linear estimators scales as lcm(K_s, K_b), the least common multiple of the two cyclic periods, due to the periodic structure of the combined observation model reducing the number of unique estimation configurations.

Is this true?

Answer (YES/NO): NO